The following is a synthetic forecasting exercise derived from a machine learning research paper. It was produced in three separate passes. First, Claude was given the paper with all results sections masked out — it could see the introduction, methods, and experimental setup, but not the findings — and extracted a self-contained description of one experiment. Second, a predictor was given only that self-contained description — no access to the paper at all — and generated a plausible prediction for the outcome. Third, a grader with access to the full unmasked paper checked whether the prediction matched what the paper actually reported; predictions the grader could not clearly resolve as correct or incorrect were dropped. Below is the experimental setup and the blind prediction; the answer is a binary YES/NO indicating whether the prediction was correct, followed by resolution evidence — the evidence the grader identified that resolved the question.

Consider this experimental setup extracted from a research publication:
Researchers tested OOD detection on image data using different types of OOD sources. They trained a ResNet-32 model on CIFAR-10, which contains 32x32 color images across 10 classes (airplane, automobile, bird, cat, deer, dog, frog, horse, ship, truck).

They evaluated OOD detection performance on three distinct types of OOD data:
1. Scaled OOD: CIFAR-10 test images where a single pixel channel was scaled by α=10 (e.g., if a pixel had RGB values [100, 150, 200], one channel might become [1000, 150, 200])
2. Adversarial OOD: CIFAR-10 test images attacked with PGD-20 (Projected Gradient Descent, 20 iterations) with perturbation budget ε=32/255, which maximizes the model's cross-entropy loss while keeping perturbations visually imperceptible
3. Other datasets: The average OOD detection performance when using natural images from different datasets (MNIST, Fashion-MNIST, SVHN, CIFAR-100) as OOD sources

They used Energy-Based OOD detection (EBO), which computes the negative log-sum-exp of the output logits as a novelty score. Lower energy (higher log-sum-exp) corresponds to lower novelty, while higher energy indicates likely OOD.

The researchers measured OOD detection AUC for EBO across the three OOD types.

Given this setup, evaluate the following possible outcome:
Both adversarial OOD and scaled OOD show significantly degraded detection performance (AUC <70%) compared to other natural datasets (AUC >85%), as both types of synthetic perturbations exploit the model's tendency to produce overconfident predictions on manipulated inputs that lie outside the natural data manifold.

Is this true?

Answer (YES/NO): NO